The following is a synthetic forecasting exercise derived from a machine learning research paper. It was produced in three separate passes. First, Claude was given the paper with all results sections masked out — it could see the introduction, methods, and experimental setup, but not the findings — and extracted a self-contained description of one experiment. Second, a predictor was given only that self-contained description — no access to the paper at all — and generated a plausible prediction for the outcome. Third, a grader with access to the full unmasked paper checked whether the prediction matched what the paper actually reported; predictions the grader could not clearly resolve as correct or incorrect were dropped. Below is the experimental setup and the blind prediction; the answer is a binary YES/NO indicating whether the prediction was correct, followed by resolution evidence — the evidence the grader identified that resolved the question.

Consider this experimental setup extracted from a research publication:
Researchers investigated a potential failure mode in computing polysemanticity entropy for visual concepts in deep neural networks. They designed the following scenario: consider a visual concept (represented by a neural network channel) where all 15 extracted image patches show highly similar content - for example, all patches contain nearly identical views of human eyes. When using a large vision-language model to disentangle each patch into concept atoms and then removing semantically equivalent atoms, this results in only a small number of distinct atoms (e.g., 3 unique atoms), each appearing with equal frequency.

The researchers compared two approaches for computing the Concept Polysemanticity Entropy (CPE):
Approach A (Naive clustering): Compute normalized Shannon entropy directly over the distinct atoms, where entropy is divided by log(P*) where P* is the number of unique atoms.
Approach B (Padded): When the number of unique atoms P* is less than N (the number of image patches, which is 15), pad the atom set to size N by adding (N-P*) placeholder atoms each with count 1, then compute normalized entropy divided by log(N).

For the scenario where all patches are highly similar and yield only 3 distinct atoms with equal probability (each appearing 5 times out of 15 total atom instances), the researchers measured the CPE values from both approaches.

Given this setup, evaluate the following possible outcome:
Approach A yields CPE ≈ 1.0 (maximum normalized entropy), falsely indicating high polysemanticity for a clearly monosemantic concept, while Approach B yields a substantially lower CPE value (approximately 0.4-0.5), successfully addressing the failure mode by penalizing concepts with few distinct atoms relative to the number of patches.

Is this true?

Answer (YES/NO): NO